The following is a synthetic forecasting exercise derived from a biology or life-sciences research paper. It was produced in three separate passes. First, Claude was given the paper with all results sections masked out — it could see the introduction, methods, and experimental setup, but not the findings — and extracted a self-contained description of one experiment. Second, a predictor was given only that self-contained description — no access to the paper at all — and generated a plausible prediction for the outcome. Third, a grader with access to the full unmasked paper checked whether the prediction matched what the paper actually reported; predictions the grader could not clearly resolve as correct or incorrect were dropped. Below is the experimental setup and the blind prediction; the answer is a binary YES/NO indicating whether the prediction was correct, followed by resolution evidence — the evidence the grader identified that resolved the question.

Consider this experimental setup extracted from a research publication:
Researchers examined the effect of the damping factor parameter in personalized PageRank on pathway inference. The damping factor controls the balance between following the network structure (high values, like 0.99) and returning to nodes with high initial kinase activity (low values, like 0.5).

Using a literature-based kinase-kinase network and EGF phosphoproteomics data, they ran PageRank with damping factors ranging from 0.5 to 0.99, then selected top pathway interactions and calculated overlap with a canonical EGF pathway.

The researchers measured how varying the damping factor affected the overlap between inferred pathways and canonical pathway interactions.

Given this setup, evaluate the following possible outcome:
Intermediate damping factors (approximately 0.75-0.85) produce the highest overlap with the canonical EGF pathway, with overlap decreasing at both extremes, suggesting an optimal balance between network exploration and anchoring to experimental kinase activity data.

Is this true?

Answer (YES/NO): NO